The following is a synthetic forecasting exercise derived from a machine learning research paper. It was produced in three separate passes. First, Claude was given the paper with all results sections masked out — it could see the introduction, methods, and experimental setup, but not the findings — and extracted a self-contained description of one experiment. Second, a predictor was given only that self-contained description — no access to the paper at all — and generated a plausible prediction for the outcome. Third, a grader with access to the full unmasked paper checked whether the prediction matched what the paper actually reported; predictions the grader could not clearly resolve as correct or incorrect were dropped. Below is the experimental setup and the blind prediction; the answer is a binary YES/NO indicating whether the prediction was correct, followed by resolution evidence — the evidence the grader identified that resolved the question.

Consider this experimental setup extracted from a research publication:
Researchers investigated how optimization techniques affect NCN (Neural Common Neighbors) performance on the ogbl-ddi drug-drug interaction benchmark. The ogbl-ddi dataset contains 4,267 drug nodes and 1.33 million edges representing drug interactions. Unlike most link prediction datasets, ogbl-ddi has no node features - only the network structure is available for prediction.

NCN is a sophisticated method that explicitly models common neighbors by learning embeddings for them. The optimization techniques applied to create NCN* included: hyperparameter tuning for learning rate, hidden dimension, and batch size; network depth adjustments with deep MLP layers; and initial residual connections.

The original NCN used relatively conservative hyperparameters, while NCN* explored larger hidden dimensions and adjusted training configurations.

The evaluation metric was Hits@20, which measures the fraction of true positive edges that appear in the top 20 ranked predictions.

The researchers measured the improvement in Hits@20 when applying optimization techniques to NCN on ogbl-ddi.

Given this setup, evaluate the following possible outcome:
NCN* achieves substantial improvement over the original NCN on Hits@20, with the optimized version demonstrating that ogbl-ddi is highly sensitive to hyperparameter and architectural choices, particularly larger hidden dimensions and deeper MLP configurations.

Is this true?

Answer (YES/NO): YES